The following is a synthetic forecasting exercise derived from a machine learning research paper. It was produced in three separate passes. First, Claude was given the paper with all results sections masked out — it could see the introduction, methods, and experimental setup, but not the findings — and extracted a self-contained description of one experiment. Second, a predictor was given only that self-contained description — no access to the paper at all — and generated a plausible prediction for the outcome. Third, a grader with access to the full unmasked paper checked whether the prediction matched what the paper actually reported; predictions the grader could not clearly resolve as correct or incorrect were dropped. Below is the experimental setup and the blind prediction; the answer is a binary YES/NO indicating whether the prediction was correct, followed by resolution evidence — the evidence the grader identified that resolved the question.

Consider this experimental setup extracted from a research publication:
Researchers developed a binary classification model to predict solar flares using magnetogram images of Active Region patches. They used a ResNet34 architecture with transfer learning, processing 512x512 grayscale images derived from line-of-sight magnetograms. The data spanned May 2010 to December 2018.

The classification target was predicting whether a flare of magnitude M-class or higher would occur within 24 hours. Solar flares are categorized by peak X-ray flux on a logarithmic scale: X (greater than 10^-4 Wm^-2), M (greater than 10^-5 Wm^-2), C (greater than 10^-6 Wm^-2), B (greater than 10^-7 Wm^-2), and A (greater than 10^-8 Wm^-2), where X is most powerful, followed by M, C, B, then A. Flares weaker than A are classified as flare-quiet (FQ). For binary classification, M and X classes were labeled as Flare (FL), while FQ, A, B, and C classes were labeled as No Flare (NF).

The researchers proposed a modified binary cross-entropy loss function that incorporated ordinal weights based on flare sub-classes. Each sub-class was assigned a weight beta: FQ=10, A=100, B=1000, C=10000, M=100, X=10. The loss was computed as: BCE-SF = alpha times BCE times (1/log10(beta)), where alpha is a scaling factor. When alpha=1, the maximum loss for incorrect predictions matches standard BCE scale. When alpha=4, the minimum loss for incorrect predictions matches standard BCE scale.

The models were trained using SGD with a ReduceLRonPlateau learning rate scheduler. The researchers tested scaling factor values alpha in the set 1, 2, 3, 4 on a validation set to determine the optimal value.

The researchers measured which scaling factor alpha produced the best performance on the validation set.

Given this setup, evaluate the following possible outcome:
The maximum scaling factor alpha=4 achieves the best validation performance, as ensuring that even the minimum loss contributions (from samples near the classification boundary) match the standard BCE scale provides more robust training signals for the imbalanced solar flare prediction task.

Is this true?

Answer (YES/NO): NO